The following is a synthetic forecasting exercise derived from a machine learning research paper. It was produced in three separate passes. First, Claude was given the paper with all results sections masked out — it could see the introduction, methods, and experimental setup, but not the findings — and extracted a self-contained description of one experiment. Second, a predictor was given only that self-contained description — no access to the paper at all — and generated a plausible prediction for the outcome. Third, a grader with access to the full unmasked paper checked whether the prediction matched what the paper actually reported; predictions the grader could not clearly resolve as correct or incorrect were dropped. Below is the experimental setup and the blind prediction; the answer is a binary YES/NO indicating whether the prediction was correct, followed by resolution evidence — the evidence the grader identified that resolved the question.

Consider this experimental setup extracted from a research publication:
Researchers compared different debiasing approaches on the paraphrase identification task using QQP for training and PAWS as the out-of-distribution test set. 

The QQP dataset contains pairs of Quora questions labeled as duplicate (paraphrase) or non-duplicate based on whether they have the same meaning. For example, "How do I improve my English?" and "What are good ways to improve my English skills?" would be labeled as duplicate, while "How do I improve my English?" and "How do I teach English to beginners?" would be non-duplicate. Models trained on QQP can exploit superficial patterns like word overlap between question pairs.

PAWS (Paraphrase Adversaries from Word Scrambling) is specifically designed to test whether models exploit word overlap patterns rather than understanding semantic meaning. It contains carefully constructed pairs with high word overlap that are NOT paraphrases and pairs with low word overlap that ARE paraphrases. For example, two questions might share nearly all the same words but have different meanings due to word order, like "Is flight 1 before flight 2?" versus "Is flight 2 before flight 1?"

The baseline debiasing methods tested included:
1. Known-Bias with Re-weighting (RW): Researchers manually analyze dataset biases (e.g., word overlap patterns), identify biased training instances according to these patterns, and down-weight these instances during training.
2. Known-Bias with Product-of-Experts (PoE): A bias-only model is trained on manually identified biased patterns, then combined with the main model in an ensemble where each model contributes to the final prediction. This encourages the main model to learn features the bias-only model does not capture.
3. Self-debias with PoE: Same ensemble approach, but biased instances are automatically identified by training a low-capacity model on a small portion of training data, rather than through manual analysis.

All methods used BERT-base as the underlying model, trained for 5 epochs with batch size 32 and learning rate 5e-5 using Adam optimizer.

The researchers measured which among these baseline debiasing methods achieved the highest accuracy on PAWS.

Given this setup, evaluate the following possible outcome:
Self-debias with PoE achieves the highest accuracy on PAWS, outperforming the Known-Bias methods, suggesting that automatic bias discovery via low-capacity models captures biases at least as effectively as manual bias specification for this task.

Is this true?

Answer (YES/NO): NO